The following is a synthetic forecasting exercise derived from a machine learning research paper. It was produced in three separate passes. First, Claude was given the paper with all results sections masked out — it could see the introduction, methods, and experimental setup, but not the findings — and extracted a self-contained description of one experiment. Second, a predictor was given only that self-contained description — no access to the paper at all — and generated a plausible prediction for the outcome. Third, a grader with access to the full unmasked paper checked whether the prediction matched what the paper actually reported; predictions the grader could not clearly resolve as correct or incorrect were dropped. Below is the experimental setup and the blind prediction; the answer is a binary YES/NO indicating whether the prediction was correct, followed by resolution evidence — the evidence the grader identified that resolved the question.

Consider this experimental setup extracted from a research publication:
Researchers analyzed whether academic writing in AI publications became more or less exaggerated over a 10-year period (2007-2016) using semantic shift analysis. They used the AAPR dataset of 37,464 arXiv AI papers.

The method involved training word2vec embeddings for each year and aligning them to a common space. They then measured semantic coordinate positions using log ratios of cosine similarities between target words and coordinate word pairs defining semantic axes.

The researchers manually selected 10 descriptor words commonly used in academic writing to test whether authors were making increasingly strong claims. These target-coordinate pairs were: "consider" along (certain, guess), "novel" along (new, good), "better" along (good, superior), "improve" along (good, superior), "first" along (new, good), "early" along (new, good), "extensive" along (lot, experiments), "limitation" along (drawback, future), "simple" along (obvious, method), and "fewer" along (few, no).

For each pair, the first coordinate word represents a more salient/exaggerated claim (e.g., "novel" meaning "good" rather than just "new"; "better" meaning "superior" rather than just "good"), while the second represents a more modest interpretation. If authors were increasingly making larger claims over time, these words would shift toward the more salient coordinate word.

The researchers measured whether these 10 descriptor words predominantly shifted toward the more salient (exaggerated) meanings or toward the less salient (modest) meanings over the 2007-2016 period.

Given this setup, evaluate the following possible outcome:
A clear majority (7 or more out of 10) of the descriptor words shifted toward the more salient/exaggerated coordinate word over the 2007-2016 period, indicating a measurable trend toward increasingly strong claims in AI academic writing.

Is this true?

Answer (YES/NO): NO